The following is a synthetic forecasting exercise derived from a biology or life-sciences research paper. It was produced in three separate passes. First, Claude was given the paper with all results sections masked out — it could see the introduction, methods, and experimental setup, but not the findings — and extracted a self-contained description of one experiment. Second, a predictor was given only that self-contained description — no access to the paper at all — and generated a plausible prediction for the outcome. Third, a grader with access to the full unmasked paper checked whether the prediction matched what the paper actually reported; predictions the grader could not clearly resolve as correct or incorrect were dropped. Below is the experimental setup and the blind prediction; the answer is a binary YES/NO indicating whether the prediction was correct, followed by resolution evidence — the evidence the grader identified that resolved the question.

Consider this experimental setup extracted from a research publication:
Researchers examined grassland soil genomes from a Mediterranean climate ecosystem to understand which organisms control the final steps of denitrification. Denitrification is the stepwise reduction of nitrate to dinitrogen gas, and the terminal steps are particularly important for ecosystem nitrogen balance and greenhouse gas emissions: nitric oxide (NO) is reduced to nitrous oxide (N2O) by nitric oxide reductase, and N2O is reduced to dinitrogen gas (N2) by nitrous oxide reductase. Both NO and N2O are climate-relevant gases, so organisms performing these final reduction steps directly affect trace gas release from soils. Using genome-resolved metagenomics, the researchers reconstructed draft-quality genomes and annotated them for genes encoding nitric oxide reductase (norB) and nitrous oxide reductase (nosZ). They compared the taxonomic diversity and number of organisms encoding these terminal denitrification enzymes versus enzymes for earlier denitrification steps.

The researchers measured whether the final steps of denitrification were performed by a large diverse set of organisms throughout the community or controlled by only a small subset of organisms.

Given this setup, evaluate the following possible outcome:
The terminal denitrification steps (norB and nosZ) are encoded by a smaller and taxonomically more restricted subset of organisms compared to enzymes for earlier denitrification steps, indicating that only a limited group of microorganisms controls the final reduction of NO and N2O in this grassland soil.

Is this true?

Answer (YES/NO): YES